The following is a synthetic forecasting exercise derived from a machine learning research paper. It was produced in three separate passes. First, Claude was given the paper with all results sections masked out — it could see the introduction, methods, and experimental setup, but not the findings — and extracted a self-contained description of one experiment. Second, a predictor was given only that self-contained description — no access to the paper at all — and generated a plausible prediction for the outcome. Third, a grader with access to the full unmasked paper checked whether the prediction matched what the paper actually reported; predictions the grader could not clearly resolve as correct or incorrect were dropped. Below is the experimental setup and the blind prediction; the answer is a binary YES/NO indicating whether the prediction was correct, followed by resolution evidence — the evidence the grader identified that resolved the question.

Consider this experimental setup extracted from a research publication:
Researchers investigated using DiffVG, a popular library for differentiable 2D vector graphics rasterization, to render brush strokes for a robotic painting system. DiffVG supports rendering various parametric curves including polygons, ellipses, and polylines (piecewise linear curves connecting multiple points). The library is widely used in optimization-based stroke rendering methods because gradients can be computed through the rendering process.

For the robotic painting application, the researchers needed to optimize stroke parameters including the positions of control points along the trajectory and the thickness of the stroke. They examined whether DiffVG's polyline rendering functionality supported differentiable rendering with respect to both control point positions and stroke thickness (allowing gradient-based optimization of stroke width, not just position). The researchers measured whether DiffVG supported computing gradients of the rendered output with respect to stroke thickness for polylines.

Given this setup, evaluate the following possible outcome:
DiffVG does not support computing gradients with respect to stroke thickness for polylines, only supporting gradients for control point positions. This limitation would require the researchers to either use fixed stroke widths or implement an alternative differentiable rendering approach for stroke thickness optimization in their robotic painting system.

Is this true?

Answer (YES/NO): YES